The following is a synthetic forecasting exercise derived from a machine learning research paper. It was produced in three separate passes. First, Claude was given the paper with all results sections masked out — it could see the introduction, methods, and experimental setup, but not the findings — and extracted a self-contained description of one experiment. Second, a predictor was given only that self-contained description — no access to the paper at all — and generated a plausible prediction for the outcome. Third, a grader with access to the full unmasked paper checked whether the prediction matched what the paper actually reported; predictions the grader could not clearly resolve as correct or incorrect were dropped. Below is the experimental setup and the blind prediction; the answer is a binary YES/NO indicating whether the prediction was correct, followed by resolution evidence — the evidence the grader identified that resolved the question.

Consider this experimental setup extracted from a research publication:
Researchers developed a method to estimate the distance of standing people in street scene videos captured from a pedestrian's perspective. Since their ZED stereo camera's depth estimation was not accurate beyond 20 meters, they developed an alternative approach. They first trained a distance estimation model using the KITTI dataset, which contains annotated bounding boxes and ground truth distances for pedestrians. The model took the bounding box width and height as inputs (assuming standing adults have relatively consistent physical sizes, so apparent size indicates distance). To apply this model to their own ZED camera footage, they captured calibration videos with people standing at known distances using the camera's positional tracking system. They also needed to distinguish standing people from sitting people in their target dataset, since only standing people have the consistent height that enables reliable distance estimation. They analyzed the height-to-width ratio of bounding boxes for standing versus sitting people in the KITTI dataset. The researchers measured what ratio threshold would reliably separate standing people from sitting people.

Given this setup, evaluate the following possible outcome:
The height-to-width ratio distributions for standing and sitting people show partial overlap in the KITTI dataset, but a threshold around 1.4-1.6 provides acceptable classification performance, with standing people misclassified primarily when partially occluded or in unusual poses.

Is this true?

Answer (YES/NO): NO